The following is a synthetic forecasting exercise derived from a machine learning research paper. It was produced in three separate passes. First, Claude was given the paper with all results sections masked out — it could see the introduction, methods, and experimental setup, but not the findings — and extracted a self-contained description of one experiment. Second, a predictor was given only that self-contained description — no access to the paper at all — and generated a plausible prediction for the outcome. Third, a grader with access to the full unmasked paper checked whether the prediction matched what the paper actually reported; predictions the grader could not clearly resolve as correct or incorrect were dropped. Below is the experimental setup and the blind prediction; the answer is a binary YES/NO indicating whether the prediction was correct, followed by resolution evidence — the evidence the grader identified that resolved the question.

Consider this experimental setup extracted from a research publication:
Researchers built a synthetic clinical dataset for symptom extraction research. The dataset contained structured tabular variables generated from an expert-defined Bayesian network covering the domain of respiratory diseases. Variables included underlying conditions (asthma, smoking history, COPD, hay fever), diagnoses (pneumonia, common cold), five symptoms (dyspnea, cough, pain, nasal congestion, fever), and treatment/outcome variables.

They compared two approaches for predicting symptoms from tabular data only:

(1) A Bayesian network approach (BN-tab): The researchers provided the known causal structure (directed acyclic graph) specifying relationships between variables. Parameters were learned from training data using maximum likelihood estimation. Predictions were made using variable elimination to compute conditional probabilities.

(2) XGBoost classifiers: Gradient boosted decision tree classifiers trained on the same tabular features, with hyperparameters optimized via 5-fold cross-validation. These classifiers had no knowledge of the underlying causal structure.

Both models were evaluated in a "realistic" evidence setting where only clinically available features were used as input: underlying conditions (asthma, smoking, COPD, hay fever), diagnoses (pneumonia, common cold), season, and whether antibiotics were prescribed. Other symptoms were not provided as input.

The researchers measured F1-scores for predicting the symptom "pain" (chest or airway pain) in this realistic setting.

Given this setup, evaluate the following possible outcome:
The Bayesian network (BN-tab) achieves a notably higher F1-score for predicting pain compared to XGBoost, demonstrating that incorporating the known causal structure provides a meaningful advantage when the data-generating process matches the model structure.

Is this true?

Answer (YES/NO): NO